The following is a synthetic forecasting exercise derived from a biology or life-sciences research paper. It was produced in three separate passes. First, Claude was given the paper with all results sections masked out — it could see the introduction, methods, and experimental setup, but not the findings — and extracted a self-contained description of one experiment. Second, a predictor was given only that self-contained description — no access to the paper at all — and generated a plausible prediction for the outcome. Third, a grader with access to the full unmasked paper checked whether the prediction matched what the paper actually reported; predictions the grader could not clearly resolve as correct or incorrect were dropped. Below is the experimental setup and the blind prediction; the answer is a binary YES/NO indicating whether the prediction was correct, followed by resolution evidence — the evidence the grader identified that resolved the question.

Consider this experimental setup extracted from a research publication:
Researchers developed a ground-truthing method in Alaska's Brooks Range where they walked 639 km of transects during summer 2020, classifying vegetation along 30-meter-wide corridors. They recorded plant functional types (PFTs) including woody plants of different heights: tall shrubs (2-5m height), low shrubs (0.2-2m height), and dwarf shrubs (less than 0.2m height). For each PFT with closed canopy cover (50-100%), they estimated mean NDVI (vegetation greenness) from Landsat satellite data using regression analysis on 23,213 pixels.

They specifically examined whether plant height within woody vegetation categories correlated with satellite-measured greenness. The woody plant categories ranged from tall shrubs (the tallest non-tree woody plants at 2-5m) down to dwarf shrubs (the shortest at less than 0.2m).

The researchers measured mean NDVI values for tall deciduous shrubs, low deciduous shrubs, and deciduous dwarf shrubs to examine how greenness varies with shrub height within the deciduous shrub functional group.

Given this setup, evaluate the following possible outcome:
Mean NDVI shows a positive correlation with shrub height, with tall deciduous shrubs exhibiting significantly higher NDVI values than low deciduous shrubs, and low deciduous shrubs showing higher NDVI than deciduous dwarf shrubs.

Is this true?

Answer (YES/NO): YES